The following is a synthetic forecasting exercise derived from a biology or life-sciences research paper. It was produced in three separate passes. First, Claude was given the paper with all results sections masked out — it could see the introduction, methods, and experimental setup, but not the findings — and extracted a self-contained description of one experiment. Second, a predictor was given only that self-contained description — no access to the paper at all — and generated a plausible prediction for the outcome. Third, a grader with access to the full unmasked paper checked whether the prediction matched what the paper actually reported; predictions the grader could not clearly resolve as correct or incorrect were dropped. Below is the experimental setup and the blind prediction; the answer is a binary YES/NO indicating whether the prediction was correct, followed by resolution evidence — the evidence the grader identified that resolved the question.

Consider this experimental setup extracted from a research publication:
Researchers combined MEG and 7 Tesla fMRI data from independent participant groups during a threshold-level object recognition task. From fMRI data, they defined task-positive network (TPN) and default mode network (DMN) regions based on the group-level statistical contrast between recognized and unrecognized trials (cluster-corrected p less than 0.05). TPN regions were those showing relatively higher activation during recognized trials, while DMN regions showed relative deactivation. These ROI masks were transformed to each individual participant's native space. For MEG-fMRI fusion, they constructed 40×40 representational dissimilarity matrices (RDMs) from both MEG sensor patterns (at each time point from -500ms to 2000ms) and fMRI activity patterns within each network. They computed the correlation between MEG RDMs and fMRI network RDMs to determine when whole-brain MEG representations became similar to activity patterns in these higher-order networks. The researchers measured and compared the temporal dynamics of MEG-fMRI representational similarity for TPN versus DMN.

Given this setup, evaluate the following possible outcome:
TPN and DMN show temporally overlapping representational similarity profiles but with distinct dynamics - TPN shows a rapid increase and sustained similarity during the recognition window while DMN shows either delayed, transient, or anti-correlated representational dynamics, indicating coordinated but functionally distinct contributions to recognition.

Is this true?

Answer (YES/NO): NO